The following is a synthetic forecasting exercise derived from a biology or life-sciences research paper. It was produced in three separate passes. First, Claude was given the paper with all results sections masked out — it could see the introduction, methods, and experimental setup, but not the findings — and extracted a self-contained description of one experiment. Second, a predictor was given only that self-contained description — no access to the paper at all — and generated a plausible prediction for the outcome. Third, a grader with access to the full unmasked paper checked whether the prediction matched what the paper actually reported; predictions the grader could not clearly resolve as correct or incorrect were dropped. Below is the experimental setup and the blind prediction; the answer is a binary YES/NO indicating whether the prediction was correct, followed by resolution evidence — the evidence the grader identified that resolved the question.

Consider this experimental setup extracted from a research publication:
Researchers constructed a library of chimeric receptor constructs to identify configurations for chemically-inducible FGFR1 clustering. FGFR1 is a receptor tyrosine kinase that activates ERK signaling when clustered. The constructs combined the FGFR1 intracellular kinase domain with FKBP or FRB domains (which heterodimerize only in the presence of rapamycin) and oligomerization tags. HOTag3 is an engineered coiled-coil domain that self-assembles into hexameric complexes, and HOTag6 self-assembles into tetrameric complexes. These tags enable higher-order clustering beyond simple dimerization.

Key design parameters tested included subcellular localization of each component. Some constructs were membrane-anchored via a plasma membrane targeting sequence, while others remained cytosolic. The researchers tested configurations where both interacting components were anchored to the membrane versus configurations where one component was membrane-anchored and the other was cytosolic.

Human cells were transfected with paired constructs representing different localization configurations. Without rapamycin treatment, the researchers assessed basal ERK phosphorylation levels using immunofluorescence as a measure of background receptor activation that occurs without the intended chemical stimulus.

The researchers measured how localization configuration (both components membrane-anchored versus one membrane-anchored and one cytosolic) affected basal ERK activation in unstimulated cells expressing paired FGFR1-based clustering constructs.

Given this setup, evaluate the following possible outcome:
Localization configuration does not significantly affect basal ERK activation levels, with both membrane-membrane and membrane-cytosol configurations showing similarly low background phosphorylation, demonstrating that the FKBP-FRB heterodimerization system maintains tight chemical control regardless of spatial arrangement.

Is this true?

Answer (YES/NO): NO